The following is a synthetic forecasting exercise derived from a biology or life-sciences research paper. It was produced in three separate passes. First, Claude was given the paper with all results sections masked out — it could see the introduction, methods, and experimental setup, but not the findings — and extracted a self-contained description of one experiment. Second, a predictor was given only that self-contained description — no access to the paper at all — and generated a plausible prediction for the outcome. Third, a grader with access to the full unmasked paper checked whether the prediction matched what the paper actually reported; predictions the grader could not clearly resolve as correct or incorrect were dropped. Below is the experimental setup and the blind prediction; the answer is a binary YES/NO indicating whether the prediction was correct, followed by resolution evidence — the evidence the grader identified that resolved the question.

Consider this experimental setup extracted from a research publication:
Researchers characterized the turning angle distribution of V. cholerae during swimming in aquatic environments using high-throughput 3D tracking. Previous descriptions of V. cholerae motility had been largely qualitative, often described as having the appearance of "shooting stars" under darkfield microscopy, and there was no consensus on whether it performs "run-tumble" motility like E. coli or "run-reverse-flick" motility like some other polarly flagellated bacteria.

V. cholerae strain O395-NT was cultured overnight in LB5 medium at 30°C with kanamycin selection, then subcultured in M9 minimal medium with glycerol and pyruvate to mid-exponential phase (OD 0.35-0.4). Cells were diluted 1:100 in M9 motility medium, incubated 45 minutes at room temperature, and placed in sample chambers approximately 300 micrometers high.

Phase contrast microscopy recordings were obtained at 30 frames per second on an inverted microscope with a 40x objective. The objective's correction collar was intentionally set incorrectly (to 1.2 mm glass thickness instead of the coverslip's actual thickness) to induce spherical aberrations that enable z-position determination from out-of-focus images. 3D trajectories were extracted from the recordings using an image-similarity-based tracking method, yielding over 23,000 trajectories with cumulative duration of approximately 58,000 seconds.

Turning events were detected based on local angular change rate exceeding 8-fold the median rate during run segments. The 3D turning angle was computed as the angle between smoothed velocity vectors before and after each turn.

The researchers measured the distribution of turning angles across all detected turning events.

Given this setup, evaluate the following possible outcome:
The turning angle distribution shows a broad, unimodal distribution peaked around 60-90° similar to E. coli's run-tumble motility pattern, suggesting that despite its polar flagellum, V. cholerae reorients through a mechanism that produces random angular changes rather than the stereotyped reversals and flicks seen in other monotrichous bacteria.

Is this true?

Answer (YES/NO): NO